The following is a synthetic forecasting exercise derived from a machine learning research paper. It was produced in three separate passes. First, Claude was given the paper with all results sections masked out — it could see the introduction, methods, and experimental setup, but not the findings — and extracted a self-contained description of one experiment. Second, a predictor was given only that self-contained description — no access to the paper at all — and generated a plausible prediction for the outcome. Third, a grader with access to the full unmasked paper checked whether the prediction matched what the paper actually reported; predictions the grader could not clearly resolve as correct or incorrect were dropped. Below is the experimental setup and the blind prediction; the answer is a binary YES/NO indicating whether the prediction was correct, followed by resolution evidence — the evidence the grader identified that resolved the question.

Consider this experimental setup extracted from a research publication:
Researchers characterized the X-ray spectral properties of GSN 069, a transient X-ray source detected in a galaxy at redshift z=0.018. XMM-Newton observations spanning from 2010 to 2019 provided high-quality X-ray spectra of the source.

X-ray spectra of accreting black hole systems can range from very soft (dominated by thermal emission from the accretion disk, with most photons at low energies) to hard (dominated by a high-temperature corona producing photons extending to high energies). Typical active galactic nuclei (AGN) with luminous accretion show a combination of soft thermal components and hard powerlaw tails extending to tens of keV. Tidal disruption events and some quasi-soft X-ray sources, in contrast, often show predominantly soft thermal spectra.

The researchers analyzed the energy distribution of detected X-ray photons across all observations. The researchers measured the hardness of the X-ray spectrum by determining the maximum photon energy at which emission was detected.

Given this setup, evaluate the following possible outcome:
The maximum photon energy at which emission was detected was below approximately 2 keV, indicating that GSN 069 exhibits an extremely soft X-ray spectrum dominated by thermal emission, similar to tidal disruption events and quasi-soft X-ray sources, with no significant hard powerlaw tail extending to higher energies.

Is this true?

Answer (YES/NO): YES